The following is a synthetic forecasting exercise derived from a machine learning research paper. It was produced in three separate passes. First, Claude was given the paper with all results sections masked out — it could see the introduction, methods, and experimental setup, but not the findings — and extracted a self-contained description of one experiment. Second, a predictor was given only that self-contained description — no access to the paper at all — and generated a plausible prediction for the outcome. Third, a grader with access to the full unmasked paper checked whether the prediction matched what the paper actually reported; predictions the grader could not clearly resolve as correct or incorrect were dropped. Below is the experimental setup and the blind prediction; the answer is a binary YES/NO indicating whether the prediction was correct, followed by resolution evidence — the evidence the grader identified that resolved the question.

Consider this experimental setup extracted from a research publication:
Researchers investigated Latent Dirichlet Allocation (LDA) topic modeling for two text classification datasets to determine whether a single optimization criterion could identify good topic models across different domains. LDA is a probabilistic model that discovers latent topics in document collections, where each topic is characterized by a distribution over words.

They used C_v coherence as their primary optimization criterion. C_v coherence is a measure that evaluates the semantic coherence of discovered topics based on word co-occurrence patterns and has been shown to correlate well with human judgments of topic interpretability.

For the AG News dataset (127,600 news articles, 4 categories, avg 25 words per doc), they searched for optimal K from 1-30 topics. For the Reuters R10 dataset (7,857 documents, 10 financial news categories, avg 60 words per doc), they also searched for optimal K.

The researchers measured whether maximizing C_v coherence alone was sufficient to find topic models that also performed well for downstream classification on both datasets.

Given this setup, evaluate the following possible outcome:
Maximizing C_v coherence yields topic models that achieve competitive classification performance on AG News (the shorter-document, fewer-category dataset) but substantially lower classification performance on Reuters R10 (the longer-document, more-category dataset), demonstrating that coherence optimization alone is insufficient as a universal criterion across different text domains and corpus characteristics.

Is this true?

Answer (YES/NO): YES